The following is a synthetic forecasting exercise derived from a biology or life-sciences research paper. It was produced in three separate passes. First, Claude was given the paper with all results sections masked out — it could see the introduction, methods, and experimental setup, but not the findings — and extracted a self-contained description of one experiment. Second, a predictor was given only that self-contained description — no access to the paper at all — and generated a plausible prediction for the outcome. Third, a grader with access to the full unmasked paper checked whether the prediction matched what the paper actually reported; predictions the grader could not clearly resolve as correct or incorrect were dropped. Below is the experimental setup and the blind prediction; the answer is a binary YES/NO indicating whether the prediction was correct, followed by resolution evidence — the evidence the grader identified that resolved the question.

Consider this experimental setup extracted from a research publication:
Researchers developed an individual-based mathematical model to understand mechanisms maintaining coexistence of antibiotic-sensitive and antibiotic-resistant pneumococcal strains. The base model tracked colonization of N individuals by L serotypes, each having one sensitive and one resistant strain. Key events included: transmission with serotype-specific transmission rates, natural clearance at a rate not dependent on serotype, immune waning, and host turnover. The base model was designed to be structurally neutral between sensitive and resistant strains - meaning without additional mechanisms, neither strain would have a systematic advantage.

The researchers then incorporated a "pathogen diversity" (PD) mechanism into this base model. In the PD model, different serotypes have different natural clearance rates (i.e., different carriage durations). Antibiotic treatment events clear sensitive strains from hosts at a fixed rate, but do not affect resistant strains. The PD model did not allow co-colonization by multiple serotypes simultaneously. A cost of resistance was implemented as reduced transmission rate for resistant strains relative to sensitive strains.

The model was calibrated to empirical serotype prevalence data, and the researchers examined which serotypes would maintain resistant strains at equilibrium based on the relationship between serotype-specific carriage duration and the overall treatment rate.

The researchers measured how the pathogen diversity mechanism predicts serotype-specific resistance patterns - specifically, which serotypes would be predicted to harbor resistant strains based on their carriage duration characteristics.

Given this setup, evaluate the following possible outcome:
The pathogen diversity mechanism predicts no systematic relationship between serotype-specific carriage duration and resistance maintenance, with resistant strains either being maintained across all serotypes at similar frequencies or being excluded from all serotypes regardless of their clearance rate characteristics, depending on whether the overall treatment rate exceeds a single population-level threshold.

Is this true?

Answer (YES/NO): NO